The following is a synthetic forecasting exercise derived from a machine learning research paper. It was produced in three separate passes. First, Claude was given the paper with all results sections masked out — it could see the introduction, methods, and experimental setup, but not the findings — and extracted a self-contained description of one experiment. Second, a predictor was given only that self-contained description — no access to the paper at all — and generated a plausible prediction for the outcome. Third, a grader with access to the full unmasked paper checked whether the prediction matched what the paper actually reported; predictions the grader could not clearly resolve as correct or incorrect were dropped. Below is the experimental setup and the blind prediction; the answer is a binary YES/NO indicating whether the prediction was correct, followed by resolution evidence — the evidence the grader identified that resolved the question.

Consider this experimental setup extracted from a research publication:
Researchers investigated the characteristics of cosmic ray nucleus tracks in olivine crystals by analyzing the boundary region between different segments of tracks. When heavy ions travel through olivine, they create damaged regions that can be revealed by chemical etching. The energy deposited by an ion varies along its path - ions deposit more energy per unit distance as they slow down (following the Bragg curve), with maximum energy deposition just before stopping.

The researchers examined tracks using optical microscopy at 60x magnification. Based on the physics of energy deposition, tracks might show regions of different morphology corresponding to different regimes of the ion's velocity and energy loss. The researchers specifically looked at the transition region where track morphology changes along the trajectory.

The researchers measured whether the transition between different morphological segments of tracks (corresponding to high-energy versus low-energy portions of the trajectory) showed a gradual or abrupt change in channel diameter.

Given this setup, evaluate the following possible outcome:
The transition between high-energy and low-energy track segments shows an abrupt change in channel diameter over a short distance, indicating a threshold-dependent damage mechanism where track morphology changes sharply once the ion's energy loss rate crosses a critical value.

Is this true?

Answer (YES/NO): YES